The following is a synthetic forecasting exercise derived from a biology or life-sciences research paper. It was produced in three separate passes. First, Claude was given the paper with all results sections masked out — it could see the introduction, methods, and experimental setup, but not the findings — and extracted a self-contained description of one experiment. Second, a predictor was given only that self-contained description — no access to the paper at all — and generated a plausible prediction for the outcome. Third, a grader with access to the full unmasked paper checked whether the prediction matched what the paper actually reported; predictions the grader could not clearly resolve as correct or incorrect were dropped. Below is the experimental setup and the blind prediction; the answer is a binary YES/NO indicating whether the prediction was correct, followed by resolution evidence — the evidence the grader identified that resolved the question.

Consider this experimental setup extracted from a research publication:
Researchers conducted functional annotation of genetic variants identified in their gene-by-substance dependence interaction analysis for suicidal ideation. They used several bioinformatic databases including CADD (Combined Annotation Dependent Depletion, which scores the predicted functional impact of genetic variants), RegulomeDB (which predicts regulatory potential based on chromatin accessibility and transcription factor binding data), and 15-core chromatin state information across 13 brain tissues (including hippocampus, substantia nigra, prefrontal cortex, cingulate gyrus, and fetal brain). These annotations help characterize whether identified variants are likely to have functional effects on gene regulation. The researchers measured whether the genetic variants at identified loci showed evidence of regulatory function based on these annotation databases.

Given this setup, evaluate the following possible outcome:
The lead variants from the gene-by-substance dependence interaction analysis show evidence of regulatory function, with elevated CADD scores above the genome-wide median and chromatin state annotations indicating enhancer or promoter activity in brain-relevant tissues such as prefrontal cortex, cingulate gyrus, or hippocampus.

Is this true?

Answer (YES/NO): NO